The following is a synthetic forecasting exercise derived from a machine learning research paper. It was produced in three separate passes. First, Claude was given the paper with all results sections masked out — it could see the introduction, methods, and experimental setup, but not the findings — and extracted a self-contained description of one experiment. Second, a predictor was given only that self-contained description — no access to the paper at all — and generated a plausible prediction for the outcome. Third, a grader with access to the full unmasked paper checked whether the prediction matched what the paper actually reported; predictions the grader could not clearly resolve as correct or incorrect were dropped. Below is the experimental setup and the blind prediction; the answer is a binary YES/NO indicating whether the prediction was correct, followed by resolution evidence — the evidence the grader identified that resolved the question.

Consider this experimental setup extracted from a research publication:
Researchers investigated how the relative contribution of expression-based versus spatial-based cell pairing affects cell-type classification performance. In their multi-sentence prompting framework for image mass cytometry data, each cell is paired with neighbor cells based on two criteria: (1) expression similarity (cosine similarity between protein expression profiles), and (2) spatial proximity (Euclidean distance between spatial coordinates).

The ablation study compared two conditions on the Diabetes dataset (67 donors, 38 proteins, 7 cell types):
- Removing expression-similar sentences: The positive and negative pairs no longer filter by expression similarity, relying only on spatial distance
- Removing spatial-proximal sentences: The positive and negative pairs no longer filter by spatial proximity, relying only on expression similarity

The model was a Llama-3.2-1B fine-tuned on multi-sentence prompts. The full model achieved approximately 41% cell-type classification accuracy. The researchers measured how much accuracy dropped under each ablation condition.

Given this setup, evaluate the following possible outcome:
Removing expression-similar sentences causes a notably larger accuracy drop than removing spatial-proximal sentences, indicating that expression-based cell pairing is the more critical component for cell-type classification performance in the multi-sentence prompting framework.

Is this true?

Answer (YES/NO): NO